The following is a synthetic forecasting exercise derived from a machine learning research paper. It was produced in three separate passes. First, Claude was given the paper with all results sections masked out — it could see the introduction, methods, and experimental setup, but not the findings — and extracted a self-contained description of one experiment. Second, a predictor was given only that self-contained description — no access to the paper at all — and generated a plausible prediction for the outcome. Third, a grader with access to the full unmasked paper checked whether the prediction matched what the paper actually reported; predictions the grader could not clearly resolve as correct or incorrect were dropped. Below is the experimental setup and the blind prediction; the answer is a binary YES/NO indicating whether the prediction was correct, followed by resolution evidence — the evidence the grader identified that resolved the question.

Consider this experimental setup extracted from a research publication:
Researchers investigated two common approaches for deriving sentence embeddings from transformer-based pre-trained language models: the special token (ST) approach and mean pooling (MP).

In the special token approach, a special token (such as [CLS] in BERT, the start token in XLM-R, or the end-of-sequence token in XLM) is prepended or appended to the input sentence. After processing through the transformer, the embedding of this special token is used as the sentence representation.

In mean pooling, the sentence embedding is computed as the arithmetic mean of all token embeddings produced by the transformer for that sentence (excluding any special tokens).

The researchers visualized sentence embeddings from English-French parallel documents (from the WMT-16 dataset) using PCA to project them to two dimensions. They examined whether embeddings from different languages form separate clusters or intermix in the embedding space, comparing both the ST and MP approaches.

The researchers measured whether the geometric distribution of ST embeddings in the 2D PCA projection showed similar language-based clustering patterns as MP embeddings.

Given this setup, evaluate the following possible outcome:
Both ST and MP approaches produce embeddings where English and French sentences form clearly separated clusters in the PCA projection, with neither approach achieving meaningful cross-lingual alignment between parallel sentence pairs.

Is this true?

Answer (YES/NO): YES